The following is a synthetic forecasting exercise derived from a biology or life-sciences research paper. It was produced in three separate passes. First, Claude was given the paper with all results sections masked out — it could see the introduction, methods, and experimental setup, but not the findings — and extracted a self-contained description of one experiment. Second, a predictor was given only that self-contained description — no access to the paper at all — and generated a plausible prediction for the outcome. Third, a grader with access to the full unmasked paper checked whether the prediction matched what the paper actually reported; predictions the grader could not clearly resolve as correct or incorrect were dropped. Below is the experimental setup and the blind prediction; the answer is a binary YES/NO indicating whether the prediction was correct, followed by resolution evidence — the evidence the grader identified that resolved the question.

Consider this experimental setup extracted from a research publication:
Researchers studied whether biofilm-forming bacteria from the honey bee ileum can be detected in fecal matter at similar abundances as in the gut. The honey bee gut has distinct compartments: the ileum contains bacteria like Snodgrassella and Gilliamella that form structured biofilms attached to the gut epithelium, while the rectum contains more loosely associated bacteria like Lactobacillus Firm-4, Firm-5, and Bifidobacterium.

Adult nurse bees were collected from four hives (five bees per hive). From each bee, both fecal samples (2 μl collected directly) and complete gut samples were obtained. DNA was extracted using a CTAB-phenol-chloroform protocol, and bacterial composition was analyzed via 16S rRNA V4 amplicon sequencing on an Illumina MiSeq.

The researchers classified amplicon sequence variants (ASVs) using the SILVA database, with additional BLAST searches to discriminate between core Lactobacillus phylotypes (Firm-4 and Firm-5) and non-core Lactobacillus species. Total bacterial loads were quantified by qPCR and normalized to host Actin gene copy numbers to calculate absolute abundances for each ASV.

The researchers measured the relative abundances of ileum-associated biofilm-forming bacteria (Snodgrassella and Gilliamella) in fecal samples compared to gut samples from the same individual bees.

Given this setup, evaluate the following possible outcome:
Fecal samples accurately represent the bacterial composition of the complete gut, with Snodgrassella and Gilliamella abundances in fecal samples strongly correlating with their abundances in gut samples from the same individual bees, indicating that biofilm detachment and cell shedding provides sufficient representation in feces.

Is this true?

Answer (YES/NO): YES